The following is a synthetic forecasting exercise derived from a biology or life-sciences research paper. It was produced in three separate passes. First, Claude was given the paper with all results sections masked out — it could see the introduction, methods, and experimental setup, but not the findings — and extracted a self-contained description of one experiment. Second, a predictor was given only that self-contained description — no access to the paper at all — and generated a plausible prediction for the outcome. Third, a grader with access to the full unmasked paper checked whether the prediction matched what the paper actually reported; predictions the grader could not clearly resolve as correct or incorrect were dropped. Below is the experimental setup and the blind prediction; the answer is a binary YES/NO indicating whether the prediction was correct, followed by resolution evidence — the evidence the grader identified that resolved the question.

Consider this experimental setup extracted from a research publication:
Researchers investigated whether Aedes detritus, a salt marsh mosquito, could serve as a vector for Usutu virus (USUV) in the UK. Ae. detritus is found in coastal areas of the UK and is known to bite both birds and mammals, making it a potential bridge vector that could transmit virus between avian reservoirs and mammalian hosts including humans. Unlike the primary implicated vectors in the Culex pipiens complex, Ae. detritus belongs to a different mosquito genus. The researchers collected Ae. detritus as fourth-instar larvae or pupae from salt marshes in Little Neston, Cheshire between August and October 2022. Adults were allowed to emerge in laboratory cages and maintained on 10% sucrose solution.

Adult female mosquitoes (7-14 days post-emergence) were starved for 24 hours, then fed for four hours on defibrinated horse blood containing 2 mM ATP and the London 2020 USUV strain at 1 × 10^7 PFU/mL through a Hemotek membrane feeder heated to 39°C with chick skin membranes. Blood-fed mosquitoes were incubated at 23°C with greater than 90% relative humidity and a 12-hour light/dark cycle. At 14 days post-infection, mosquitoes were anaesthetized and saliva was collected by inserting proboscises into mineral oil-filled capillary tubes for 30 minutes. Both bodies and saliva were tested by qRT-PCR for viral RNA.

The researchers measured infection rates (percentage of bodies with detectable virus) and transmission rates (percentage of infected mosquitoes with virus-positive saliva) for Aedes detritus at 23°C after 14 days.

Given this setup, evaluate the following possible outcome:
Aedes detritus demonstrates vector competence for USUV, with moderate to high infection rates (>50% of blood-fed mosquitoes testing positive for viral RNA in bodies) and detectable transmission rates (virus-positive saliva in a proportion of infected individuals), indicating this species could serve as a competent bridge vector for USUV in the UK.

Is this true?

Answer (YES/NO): NO